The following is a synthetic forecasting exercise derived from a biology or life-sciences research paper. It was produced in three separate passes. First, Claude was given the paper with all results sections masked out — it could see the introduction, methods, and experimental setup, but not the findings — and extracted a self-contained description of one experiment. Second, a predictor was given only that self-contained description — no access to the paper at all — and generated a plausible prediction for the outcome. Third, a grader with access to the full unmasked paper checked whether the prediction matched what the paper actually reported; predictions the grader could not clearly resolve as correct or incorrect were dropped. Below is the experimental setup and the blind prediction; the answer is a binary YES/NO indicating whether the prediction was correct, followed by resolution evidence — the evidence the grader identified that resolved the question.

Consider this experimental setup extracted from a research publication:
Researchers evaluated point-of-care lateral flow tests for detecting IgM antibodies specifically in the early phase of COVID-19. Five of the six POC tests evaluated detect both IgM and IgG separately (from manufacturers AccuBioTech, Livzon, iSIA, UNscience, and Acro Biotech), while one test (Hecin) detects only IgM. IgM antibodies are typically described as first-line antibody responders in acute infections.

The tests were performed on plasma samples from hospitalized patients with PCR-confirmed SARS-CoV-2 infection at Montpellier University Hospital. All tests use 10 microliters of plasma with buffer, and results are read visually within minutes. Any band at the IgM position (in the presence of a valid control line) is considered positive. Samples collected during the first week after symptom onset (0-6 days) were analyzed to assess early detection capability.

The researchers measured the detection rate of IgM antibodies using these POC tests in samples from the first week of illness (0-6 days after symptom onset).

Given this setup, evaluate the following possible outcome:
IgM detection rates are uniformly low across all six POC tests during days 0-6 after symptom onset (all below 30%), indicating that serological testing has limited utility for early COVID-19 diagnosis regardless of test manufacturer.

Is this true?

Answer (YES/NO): YES